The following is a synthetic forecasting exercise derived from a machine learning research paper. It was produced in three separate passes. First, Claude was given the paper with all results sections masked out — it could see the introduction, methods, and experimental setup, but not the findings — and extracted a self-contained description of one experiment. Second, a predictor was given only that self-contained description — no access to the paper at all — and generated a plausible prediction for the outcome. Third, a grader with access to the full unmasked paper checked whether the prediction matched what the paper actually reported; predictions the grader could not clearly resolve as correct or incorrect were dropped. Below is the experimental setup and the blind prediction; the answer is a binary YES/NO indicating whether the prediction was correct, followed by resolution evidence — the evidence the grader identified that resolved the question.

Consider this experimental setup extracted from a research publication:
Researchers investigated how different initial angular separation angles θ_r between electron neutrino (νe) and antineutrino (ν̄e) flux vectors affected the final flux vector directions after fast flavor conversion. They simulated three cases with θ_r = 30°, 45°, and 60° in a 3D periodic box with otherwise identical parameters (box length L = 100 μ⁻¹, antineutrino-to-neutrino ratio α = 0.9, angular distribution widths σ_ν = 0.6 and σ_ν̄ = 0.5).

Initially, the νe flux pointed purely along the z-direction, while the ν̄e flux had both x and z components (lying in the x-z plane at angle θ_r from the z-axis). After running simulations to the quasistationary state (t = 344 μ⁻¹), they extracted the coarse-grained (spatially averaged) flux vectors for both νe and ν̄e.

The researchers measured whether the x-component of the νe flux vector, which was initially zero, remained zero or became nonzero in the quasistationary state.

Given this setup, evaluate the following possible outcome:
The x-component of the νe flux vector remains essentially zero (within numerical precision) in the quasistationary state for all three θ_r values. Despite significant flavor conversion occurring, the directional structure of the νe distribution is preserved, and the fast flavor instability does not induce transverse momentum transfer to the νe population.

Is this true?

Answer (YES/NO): NO